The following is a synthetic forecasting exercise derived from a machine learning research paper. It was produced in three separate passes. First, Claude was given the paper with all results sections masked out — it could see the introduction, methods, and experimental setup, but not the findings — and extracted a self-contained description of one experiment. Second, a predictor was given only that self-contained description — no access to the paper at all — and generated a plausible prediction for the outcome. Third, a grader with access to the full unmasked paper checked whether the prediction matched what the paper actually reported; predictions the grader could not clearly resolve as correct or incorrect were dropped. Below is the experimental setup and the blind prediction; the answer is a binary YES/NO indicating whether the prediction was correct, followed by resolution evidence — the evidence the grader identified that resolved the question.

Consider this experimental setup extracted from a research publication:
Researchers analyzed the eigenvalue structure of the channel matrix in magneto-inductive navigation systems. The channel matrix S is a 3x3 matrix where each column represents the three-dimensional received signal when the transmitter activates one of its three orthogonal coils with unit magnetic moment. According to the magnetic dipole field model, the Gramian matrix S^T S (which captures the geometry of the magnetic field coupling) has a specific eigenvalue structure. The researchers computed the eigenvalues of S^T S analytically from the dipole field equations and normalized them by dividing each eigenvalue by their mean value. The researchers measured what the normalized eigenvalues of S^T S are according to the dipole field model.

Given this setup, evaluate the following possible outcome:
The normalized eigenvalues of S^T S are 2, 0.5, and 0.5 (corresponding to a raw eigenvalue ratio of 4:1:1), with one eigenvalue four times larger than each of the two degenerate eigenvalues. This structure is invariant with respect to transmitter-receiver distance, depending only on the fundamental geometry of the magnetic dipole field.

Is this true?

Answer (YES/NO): YES